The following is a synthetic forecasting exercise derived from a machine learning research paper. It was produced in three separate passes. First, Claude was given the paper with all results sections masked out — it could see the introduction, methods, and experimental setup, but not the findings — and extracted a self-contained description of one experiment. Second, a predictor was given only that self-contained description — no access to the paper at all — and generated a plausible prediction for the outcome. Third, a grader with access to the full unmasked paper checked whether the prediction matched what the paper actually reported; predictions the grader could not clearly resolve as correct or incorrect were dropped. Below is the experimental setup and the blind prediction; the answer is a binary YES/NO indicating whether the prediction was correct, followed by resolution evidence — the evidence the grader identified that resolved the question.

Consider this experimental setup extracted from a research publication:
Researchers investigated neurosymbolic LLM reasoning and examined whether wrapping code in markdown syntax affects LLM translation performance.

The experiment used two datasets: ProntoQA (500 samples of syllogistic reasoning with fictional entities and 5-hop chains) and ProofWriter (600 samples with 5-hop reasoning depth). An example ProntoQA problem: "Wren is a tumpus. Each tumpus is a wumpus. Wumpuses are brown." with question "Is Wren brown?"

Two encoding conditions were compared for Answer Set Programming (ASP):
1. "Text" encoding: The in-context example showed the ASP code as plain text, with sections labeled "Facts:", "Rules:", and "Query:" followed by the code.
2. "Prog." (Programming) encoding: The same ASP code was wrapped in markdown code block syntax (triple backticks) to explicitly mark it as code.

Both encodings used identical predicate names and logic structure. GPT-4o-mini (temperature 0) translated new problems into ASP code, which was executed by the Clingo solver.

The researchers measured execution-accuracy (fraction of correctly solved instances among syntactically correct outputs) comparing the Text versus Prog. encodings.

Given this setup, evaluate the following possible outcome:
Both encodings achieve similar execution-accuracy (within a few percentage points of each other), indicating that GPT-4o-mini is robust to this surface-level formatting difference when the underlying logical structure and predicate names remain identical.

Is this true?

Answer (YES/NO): NO